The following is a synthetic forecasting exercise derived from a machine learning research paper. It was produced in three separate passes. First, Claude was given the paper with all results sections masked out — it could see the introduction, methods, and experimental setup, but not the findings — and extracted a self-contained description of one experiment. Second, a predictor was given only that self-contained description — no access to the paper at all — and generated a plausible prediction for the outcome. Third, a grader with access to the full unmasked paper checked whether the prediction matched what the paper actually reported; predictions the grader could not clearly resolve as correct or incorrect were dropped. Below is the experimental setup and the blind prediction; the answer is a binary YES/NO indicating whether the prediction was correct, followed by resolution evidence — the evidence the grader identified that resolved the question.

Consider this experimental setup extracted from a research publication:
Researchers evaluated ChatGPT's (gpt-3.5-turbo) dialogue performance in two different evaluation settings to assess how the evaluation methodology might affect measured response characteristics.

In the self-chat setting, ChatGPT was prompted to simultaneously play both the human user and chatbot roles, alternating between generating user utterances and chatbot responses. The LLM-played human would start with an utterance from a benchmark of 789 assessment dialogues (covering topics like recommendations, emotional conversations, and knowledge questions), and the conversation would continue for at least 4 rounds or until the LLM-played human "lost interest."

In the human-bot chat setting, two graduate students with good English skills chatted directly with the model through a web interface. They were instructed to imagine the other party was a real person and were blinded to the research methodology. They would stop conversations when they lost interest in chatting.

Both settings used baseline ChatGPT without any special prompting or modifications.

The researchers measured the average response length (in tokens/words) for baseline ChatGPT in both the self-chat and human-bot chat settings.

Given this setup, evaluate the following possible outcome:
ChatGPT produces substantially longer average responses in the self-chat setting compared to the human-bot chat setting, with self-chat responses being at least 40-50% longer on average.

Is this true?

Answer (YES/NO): NO